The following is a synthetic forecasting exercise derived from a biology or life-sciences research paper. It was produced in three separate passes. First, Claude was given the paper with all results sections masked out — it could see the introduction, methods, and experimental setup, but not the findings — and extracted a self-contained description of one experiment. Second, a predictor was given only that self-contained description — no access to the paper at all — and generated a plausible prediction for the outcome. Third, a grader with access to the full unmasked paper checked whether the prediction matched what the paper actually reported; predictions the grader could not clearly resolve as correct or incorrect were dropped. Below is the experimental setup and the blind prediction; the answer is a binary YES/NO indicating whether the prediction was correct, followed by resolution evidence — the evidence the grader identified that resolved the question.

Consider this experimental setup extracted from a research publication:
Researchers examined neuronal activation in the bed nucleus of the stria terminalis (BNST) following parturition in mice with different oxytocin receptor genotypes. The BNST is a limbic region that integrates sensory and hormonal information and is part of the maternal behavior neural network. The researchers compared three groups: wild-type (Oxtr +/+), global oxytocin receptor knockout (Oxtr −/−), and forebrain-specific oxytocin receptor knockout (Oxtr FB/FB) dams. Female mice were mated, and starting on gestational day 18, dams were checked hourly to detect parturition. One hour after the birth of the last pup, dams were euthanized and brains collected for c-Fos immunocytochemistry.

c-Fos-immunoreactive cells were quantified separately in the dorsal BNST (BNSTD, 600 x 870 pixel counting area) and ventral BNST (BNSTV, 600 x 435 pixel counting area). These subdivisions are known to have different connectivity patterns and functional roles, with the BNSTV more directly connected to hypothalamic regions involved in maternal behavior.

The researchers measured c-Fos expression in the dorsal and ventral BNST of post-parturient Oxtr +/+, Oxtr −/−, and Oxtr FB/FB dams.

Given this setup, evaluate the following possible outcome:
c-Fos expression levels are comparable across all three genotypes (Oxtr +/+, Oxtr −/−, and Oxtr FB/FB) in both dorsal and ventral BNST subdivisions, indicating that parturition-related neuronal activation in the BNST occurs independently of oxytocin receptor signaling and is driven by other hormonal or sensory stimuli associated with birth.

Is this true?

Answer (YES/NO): YES